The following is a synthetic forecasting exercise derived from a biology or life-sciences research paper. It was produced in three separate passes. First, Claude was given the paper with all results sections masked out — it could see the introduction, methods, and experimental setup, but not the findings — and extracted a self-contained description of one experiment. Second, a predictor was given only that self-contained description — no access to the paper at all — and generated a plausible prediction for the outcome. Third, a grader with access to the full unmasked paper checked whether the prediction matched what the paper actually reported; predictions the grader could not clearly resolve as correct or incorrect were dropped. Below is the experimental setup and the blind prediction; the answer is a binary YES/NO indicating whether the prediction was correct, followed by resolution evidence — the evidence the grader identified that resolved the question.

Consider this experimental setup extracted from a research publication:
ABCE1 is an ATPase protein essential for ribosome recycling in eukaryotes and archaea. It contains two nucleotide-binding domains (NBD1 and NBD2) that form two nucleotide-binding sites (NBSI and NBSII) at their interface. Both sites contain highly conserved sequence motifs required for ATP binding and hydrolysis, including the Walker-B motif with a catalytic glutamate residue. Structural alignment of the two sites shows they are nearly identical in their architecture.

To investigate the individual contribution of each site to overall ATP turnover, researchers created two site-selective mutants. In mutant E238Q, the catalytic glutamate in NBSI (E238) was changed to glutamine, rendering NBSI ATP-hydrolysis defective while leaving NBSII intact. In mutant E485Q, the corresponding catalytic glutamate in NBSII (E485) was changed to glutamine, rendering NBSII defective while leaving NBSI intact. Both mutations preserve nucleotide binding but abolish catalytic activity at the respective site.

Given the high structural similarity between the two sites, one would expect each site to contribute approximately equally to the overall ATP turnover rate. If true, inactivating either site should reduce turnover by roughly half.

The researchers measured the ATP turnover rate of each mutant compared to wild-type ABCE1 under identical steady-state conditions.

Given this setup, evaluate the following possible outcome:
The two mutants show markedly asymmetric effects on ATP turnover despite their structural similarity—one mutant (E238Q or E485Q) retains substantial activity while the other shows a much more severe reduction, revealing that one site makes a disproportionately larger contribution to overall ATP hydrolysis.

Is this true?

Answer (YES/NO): NO